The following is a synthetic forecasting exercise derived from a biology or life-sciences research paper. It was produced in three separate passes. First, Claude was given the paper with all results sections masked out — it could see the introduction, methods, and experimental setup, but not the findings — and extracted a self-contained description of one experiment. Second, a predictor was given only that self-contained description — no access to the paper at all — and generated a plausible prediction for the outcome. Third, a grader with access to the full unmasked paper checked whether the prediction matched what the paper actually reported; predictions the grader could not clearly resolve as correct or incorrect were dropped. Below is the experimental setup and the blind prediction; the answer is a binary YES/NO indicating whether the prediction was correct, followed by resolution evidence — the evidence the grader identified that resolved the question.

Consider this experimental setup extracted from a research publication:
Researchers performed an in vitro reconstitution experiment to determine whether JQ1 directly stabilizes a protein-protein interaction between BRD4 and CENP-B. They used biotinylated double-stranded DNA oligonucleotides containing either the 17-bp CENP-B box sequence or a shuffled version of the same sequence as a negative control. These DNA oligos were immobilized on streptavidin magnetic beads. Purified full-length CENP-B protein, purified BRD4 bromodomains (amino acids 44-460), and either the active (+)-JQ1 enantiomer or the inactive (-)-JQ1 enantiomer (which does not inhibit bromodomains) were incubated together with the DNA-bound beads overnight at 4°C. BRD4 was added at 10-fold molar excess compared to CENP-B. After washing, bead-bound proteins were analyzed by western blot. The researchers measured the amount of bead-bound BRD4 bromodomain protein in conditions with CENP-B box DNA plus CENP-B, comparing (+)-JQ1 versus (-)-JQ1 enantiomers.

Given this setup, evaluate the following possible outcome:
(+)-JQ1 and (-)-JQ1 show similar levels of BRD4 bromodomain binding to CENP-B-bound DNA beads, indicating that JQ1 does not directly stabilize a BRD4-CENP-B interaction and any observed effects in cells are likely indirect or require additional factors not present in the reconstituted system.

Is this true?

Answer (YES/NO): NO